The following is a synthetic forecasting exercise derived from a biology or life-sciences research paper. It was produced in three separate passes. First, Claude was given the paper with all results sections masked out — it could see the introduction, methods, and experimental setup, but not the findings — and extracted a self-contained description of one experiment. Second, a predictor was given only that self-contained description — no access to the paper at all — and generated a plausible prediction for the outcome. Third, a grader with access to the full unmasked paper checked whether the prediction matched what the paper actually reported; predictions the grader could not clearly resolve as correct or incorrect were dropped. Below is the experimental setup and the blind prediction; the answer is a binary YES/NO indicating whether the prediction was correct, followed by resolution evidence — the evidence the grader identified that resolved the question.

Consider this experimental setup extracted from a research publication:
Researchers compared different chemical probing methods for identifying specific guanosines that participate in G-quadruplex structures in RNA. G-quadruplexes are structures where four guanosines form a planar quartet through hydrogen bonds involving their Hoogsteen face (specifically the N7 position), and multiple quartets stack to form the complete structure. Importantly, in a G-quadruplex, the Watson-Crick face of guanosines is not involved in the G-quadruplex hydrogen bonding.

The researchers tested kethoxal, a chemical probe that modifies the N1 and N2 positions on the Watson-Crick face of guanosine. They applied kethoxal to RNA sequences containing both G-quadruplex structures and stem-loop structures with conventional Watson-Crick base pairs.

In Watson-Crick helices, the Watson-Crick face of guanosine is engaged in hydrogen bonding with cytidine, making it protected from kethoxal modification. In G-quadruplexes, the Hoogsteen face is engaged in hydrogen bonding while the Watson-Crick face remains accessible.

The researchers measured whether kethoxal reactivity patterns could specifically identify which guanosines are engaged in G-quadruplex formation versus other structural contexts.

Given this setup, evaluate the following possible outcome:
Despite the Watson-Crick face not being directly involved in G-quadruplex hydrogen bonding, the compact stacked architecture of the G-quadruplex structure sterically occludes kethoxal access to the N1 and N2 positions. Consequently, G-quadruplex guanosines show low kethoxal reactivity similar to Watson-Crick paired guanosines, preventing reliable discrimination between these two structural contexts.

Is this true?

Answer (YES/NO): NO